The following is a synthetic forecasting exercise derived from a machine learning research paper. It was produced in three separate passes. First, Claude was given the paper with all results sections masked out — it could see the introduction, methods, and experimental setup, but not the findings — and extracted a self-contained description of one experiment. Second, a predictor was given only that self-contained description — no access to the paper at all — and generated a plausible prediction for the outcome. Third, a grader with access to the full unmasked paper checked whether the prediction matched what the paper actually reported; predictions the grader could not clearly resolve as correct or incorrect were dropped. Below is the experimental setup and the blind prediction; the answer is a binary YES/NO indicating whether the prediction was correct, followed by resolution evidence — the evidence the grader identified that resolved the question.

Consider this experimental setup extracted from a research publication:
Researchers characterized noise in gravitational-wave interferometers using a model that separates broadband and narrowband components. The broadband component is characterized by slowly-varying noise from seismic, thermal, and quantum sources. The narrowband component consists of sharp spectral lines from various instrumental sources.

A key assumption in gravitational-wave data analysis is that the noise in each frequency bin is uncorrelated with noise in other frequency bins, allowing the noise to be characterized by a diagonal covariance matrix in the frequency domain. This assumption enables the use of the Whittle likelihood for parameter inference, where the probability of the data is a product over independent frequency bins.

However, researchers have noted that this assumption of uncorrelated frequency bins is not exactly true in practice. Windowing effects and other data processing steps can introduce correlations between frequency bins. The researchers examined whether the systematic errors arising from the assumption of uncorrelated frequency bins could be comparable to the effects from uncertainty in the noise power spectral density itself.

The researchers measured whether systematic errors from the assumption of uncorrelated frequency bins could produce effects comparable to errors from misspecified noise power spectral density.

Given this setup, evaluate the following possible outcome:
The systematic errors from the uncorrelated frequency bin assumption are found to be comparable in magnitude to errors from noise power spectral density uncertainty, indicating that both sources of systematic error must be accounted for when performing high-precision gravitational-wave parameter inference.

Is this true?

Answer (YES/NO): YES